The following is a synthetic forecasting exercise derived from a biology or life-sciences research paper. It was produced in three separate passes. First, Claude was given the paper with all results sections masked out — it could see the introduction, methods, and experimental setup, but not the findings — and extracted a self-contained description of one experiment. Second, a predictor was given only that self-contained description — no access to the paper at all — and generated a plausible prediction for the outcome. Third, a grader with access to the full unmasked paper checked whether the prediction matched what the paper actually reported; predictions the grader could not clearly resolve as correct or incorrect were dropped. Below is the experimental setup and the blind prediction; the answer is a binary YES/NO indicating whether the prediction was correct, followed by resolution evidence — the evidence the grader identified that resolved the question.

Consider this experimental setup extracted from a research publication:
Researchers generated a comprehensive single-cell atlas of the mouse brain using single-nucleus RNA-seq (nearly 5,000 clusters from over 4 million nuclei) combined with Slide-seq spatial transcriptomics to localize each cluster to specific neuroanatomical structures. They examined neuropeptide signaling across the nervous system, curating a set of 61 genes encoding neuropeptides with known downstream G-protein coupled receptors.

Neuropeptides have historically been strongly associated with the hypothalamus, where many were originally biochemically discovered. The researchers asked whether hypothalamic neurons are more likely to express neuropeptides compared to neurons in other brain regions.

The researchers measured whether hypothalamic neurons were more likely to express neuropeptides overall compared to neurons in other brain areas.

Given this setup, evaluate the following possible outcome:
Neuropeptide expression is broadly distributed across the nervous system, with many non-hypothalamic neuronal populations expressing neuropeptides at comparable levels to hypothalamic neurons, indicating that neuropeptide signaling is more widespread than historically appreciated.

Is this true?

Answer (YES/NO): YES